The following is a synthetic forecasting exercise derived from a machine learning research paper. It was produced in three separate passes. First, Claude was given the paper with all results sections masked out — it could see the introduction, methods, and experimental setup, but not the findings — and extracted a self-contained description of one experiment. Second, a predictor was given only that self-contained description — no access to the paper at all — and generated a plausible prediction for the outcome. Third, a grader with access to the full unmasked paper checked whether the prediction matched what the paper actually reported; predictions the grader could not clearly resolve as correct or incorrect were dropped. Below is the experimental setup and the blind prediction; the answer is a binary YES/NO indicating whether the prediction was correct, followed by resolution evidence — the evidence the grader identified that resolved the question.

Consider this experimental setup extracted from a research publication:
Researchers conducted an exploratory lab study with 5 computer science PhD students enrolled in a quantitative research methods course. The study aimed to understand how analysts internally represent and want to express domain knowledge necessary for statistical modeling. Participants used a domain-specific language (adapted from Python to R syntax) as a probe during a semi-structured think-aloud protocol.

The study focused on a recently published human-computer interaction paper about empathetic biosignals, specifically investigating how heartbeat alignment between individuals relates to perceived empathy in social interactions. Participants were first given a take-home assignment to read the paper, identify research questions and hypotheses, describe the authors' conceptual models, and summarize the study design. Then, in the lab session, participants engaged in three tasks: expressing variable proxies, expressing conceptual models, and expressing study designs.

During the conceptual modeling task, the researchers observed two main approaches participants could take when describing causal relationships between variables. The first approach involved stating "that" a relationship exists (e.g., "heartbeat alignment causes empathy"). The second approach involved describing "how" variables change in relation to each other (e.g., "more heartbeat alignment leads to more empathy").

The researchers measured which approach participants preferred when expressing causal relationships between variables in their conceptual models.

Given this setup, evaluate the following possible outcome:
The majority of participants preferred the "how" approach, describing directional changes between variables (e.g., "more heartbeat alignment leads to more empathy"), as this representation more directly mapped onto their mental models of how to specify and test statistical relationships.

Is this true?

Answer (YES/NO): YES